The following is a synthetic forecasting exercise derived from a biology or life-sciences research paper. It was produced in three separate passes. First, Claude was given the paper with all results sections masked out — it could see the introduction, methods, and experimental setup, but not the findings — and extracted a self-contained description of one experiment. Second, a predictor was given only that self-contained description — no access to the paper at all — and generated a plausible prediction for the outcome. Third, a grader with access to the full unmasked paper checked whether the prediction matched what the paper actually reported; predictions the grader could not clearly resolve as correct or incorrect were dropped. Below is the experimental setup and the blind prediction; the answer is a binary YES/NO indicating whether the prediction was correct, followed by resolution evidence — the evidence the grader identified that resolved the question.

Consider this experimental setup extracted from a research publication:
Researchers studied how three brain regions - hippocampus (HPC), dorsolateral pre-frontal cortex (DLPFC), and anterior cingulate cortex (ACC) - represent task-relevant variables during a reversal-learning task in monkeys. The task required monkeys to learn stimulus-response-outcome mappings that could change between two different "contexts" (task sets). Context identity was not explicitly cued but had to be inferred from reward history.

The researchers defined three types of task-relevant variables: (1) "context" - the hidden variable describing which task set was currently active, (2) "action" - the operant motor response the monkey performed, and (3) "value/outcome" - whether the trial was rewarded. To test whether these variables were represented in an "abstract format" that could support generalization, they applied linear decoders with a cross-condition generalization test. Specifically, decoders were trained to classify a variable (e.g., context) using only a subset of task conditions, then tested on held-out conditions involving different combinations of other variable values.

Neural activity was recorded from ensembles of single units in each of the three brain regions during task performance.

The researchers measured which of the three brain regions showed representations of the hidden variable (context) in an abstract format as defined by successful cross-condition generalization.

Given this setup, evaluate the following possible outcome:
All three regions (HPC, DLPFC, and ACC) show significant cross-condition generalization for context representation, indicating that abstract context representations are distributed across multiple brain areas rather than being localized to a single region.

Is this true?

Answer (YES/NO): YES